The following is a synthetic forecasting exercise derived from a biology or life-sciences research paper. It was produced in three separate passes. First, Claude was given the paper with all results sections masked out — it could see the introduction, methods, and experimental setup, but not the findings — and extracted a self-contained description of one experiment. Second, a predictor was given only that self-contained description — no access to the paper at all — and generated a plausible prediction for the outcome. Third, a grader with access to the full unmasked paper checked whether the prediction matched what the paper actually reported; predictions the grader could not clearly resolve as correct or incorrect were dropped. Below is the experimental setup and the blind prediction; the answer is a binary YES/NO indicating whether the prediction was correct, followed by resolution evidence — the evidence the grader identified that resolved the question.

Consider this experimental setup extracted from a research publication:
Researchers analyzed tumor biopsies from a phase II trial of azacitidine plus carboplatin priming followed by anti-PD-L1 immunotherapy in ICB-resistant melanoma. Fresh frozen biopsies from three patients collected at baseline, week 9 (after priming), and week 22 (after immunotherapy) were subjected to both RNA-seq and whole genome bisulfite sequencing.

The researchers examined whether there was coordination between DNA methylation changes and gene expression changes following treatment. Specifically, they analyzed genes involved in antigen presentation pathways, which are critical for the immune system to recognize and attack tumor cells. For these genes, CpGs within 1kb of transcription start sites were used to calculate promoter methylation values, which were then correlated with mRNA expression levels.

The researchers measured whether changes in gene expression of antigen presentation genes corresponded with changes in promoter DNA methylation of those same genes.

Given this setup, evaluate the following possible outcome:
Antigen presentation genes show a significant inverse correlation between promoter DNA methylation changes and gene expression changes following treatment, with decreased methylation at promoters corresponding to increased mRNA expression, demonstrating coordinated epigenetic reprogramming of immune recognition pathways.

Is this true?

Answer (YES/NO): NO